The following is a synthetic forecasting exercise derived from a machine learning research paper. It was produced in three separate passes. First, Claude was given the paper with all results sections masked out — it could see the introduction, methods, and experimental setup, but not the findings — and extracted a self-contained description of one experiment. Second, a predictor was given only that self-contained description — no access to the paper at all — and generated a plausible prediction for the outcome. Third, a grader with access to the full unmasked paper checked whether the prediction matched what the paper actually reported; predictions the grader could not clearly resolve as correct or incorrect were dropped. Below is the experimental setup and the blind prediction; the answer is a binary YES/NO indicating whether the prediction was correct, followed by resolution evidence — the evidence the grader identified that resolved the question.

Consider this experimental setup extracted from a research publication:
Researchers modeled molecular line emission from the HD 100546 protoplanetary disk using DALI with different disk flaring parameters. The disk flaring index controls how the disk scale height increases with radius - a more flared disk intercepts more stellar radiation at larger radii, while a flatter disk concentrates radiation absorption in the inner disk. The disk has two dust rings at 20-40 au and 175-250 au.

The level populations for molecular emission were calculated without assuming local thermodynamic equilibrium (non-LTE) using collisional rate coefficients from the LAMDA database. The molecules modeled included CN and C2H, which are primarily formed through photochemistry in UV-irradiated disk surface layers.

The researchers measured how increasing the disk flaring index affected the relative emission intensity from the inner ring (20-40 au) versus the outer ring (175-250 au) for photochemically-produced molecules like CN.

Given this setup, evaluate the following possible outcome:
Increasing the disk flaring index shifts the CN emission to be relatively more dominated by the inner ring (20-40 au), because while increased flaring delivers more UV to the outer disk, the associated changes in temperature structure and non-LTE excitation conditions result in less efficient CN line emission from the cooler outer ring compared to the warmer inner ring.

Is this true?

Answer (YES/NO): NO